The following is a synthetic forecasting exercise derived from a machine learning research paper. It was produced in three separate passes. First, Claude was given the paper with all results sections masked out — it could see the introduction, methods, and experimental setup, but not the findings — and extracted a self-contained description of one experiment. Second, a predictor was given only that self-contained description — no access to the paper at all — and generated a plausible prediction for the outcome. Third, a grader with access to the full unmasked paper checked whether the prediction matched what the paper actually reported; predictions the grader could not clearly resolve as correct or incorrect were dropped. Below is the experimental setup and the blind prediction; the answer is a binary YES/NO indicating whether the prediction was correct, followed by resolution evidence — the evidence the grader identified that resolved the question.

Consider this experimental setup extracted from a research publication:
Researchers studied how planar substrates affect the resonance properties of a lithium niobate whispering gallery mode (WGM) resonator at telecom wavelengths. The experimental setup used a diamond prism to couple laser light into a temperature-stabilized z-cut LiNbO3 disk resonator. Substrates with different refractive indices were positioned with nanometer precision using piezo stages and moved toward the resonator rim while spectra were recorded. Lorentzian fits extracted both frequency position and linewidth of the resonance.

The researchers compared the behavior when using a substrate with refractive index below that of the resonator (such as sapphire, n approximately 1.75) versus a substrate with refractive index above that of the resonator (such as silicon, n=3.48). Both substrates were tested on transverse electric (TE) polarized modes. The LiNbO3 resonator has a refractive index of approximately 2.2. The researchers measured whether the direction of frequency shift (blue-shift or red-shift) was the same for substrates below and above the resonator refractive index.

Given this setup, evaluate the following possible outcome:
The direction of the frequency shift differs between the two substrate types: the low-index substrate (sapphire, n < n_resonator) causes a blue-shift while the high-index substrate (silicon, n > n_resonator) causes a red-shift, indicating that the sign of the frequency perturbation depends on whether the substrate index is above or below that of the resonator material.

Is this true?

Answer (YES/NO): NO